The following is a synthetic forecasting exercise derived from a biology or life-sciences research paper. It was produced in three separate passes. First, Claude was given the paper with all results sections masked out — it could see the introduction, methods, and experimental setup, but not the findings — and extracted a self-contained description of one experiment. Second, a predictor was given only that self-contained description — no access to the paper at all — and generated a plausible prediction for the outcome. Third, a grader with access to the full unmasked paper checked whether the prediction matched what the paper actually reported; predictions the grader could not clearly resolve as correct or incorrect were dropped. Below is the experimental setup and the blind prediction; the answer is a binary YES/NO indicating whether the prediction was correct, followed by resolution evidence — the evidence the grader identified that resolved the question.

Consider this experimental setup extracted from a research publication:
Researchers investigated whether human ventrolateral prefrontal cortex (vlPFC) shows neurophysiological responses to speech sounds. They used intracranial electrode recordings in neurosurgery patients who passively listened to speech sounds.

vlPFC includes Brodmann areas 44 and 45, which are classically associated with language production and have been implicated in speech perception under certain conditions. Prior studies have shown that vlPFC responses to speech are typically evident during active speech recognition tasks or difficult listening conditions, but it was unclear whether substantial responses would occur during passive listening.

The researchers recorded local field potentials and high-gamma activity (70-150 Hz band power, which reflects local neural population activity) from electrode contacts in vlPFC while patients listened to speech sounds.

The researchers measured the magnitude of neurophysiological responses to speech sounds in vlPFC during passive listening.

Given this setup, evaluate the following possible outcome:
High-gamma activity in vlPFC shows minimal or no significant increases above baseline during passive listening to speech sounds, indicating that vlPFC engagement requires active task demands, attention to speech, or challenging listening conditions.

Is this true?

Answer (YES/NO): NO